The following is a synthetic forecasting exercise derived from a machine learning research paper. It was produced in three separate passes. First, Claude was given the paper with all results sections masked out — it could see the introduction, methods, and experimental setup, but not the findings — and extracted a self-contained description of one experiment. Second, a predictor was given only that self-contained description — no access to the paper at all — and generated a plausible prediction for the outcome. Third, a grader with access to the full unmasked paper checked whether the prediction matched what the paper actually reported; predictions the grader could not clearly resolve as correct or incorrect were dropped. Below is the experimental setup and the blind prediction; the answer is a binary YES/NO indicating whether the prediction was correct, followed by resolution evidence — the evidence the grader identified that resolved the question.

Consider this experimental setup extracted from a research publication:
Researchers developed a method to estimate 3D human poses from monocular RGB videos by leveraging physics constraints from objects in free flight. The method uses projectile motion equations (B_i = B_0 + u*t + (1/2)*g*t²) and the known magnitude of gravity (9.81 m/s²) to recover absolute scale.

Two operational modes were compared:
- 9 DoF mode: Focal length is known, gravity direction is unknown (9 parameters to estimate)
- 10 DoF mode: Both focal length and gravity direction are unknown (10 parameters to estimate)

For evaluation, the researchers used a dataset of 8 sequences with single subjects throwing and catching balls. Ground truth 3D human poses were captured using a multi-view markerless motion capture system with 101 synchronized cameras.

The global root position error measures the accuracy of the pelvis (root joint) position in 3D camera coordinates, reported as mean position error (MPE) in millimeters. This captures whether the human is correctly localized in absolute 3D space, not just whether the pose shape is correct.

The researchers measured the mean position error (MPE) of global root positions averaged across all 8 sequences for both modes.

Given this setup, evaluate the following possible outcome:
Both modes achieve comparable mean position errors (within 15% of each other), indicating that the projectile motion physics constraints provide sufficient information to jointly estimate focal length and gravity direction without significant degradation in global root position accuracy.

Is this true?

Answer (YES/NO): NO